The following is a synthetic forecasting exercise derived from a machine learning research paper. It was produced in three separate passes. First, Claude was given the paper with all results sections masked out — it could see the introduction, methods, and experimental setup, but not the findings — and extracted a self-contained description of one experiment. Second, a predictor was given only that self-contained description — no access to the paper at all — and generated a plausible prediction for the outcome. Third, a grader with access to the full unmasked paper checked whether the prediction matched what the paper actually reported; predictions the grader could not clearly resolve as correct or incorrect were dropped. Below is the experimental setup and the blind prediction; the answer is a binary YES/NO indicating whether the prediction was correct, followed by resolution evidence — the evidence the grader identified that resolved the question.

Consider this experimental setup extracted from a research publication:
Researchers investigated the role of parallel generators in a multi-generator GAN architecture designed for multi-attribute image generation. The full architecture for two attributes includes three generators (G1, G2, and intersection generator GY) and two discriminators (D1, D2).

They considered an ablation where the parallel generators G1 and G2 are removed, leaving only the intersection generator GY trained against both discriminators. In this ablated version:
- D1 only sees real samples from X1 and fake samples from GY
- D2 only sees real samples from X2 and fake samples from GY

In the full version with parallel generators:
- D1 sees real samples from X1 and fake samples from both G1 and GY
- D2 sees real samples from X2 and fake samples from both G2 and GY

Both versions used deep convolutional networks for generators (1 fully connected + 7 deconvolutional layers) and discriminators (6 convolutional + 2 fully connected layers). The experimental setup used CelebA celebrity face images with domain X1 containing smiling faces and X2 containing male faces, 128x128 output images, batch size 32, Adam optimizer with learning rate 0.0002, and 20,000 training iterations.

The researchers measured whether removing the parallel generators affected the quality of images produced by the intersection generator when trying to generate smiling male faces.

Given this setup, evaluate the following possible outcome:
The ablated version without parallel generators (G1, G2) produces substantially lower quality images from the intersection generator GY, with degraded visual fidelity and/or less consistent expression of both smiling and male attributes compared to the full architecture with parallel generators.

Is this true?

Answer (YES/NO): YES